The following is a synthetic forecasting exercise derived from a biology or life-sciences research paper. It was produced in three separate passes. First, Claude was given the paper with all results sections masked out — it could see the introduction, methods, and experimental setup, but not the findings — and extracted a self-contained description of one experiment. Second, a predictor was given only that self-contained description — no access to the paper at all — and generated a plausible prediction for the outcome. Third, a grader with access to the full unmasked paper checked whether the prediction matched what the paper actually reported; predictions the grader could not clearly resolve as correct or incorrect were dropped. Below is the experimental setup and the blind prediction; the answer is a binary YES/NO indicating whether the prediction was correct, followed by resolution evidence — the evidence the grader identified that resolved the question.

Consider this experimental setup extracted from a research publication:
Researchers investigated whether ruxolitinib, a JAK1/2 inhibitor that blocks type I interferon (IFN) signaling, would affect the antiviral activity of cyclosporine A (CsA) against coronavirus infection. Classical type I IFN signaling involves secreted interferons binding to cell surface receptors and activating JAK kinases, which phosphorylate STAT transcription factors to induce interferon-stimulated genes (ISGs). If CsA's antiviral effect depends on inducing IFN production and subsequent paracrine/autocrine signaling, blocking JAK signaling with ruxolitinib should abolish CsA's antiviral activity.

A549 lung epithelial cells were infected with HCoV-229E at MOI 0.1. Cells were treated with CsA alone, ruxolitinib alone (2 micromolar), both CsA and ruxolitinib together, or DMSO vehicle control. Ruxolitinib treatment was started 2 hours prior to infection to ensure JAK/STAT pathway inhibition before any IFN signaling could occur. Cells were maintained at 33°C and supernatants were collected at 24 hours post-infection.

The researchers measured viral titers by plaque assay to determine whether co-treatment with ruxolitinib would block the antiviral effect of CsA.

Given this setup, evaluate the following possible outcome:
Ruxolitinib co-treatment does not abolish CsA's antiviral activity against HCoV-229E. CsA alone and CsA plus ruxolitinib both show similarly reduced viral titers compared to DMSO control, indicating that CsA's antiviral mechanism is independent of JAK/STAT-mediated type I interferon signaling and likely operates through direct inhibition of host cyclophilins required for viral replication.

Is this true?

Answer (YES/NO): NO